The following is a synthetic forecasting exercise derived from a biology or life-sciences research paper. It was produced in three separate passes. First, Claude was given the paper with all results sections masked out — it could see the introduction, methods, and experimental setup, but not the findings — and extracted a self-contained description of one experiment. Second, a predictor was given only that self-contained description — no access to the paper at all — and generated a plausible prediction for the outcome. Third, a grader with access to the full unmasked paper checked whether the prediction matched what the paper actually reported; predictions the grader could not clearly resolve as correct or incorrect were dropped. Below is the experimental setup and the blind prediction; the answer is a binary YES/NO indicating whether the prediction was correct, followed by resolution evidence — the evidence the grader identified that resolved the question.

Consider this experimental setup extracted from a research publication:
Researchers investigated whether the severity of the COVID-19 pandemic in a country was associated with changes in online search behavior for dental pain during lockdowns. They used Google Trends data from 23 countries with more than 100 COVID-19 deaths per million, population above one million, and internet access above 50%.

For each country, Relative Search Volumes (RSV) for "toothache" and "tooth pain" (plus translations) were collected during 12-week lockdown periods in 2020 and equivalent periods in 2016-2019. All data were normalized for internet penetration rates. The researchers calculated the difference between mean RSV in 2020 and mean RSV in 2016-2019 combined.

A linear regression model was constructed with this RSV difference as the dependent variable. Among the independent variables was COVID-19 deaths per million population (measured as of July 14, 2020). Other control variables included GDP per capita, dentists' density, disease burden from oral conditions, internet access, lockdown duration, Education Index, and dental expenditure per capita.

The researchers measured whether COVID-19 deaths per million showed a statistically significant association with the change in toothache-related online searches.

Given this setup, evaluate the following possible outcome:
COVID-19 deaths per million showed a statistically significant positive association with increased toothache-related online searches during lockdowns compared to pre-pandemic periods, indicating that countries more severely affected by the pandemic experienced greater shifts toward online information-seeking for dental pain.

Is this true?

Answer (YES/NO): NO